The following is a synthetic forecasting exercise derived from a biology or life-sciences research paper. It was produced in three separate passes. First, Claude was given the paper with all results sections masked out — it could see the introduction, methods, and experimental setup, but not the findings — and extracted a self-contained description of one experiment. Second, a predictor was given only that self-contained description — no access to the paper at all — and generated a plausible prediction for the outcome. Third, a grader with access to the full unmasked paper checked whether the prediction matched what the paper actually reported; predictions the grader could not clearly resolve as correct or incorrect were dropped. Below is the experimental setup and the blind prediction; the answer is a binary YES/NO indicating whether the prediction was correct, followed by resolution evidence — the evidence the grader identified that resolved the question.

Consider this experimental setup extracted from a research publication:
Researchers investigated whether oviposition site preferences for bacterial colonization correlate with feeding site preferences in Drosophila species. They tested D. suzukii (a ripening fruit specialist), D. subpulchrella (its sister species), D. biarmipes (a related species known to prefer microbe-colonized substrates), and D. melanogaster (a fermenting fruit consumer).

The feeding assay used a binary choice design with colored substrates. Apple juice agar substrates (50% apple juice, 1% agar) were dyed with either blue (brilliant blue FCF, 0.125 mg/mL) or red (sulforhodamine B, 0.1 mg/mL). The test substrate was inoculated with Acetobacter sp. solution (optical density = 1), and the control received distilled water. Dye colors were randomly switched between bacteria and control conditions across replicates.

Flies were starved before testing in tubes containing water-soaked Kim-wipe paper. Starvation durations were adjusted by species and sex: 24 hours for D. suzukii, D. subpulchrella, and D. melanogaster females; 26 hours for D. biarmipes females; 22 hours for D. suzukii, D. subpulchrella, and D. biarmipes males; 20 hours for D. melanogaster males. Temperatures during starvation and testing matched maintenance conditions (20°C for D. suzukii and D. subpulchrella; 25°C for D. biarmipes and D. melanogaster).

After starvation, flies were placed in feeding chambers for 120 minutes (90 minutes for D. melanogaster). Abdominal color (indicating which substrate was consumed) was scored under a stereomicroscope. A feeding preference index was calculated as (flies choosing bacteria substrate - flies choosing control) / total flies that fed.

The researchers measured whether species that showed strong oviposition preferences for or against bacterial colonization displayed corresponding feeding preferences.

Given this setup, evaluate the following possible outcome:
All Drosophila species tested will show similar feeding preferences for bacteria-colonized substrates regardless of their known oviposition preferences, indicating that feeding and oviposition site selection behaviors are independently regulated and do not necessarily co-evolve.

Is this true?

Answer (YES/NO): YES